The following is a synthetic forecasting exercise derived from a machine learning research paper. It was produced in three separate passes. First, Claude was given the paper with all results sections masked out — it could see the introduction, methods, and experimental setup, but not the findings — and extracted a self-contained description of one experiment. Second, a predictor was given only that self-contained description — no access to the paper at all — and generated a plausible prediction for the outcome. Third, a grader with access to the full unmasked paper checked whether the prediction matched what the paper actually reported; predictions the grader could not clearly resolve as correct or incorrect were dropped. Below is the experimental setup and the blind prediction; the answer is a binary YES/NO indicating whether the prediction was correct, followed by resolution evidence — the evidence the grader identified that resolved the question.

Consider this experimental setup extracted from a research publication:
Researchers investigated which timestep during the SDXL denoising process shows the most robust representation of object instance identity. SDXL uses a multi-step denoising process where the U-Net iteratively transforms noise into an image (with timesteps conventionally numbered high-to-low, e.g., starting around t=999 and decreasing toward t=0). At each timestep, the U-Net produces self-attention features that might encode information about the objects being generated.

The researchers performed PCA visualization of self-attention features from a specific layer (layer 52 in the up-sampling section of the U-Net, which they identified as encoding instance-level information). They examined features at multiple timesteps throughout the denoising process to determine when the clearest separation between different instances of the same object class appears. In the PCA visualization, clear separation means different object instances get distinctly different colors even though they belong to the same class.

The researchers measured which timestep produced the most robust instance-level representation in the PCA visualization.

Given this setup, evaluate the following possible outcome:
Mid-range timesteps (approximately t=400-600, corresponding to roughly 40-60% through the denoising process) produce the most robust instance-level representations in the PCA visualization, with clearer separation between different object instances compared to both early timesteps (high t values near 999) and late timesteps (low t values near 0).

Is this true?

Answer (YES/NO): YES